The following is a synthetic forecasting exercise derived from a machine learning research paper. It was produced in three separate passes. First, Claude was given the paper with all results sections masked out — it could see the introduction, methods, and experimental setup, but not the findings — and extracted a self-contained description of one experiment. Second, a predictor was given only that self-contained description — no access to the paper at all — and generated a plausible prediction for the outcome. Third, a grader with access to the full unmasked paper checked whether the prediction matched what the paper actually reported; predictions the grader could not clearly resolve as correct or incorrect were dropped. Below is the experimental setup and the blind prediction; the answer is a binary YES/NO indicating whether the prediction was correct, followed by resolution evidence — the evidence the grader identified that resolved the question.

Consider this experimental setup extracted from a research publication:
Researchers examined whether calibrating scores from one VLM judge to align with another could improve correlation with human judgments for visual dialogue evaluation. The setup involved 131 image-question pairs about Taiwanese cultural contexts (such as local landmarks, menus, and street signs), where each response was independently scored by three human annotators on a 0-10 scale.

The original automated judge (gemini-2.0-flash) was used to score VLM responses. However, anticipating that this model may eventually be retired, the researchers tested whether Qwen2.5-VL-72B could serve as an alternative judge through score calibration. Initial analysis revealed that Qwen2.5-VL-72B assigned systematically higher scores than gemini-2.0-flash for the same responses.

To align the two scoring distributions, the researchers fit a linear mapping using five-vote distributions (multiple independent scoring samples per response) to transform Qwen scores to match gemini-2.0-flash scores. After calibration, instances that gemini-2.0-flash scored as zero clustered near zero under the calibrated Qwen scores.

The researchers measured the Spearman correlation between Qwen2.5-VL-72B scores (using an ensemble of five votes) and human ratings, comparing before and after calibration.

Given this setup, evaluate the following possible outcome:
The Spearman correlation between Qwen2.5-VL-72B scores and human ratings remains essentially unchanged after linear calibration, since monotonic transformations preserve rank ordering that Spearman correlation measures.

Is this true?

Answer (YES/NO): NO